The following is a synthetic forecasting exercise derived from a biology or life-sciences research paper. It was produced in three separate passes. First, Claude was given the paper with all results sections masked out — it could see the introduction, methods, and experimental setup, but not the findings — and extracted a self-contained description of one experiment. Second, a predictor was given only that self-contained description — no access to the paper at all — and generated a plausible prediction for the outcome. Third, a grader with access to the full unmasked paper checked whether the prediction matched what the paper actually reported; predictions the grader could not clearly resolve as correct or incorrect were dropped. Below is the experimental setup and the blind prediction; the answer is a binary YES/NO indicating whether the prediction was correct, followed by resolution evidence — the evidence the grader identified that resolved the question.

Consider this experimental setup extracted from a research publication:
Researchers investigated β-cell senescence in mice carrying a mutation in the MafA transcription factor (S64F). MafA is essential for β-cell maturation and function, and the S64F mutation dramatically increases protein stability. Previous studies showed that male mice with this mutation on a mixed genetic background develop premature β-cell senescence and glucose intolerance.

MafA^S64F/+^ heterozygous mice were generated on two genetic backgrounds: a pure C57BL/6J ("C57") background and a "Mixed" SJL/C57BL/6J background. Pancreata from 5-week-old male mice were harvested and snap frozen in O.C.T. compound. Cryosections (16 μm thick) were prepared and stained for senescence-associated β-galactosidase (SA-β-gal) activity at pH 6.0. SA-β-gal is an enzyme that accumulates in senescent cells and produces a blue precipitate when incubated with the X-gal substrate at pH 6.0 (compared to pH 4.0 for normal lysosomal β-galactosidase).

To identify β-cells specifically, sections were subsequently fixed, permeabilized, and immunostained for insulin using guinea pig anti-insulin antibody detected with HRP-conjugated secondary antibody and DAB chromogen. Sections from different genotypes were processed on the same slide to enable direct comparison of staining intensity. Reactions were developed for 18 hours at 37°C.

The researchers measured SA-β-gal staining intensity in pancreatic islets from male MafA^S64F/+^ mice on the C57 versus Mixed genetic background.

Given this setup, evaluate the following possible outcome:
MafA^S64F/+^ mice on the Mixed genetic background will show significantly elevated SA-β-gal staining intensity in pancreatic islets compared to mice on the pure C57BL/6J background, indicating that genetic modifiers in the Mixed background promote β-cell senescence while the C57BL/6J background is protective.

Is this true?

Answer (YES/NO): YES